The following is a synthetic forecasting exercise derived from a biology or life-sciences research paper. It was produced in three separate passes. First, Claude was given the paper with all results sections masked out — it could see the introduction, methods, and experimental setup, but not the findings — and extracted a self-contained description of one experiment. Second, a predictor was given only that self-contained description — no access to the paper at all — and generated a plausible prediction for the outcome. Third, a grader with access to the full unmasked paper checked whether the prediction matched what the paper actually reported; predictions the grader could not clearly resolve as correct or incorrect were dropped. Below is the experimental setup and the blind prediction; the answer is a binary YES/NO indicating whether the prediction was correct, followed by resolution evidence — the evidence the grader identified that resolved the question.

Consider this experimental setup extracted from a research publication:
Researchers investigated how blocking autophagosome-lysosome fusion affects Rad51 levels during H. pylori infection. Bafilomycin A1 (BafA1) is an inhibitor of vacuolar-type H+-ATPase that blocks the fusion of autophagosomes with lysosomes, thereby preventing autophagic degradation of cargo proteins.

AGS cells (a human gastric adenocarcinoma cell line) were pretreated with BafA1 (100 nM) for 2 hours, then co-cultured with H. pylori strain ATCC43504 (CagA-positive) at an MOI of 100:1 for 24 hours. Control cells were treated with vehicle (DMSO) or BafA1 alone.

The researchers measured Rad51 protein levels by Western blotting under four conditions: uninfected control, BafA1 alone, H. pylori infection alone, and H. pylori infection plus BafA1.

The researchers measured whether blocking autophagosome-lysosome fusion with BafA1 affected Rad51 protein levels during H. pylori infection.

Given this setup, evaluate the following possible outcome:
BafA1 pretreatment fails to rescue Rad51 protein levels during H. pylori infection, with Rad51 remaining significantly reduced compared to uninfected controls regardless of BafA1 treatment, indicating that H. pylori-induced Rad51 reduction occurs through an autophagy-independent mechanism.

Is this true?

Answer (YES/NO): NO